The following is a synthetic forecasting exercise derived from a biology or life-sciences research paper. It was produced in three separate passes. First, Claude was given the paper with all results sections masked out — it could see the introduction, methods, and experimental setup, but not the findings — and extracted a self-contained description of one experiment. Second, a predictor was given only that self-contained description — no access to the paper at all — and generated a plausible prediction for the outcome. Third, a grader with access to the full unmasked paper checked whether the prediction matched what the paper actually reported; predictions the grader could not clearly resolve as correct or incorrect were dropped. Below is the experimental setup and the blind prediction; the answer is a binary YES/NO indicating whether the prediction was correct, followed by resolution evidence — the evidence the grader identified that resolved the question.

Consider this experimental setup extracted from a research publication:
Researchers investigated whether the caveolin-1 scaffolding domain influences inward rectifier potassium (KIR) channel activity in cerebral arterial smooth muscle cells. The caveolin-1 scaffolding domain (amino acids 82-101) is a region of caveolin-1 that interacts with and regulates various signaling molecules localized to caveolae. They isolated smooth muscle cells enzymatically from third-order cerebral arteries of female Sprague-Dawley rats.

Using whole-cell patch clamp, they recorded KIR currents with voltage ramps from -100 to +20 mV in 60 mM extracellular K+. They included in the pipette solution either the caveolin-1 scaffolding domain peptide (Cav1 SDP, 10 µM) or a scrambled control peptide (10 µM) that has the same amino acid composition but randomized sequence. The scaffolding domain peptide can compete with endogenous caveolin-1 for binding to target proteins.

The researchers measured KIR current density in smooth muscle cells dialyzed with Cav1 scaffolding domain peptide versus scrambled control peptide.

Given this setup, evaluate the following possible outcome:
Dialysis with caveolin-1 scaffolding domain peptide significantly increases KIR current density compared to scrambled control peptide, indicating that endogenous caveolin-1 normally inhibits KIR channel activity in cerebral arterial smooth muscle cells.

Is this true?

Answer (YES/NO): YES